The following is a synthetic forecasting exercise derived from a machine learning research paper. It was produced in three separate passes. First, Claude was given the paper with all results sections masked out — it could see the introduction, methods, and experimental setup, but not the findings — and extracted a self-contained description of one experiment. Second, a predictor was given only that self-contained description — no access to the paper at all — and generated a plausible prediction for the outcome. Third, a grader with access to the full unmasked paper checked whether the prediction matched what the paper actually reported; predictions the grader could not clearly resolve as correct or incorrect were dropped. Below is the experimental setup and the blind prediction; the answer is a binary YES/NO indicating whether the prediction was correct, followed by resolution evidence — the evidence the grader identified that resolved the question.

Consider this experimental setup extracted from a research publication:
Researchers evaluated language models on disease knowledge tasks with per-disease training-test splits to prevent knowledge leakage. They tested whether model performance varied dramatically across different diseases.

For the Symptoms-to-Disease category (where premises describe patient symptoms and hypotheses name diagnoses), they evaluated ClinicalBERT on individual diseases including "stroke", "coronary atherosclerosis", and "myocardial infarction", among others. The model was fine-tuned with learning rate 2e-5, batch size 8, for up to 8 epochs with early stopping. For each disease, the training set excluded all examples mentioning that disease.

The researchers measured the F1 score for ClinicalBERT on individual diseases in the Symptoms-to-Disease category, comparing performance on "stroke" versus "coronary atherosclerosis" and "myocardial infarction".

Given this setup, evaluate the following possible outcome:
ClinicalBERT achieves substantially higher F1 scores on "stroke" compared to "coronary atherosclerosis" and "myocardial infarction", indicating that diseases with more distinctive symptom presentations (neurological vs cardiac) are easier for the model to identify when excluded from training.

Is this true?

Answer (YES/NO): YES